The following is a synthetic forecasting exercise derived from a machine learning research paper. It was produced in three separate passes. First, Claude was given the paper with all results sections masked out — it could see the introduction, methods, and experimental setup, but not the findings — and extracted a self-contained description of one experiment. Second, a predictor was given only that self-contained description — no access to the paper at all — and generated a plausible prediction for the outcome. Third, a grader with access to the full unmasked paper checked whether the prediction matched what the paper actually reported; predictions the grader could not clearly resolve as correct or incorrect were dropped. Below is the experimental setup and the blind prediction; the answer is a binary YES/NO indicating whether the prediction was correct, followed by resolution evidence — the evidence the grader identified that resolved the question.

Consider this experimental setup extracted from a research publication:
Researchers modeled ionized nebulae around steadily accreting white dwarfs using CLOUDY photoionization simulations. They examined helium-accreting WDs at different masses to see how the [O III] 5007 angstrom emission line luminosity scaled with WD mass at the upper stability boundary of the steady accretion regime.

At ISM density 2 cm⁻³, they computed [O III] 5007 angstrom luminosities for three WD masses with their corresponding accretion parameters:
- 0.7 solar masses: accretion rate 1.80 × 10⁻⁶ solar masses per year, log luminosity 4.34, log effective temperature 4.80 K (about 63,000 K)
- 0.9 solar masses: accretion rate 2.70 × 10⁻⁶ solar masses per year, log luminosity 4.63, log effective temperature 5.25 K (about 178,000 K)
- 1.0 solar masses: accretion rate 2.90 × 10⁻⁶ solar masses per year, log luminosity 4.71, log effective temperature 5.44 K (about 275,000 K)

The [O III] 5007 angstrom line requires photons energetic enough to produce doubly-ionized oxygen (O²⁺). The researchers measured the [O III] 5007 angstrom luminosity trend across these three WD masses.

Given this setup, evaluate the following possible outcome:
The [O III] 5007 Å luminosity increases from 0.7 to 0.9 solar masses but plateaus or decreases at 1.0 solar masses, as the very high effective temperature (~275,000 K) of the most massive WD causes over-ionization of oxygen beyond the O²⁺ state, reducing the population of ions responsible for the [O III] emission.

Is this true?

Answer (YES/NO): NO